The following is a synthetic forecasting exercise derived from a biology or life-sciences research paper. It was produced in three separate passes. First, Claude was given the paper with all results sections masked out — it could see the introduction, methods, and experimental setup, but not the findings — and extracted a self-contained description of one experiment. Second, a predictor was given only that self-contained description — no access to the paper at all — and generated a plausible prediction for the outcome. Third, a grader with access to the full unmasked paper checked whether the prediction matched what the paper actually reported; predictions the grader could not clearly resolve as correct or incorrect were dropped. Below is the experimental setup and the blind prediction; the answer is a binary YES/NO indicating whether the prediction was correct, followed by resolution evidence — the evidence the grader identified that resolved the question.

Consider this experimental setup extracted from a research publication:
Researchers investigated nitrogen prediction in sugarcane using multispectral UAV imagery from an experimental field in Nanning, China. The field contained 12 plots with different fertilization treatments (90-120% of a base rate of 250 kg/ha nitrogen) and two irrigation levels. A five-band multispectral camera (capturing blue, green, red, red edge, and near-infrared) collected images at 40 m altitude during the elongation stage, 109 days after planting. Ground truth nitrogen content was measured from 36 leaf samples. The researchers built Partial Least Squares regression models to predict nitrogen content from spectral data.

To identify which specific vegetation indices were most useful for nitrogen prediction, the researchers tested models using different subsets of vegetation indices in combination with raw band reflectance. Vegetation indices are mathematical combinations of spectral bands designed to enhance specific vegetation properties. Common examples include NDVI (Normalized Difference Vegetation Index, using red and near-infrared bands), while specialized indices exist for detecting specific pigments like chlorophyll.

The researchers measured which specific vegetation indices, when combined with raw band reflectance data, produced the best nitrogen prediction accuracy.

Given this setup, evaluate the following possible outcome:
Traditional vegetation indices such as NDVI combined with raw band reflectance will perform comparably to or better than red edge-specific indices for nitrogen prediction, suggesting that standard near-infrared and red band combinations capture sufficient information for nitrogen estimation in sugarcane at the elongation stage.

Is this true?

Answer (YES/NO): NO